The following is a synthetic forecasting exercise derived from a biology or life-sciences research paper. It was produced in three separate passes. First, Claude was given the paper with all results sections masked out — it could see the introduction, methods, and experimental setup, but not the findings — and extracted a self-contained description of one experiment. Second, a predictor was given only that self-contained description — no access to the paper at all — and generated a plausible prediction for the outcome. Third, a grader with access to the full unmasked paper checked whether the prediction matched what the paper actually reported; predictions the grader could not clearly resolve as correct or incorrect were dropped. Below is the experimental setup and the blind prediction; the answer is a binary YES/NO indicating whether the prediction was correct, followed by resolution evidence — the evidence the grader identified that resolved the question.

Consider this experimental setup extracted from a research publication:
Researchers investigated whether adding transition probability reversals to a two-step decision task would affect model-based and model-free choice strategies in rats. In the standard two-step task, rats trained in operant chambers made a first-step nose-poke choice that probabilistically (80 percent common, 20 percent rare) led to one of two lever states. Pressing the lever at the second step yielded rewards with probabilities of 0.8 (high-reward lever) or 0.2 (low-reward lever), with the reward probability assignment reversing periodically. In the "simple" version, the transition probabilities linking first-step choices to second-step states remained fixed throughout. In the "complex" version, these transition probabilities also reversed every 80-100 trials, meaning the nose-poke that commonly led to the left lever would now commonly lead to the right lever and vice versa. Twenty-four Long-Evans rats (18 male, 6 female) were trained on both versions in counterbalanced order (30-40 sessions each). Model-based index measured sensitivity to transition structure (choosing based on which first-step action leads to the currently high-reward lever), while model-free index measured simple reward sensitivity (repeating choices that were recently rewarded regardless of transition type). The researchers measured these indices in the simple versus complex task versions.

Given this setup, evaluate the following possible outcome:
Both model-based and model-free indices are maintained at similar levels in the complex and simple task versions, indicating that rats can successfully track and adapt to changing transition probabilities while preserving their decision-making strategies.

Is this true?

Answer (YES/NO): NO